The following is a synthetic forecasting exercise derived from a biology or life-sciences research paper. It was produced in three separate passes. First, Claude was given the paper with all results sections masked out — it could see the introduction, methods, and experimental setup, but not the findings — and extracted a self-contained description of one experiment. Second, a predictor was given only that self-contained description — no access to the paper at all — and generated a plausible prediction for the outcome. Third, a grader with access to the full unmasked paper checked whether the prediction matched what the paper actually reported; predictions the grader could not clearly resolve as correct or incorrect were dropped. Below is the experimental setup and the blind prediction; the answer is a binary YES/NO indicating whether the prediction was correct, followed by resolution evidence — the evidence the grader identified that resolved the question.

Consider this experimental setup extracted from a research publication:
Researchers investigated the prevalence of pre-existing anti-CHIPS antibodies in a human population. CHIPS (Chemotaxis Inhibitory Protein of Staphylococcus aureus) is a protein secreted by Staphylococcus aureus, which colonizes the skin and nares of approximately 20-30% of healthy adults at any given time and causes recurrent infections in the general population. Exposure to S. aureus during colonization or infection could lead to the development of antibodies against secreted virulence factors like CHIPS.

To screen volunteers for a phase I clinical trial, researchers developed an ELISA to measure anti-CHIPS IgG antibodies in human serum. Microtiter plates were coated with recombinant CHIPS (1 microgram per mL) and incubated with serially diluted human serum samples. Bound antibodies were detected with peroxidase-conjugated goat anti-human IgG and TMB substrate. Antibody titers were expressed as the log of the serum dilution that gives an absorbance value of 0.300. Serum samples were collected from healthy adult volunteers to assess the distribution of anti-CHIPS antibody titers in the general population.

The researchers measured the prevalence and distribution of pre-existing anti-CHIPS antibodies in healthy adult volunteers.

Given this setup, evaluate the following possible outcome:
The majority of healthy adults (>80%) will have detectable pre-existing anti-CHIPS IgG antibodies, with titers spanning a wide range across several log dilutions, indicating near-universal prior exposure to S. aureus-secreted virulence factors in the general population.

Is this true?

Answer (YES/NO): YES